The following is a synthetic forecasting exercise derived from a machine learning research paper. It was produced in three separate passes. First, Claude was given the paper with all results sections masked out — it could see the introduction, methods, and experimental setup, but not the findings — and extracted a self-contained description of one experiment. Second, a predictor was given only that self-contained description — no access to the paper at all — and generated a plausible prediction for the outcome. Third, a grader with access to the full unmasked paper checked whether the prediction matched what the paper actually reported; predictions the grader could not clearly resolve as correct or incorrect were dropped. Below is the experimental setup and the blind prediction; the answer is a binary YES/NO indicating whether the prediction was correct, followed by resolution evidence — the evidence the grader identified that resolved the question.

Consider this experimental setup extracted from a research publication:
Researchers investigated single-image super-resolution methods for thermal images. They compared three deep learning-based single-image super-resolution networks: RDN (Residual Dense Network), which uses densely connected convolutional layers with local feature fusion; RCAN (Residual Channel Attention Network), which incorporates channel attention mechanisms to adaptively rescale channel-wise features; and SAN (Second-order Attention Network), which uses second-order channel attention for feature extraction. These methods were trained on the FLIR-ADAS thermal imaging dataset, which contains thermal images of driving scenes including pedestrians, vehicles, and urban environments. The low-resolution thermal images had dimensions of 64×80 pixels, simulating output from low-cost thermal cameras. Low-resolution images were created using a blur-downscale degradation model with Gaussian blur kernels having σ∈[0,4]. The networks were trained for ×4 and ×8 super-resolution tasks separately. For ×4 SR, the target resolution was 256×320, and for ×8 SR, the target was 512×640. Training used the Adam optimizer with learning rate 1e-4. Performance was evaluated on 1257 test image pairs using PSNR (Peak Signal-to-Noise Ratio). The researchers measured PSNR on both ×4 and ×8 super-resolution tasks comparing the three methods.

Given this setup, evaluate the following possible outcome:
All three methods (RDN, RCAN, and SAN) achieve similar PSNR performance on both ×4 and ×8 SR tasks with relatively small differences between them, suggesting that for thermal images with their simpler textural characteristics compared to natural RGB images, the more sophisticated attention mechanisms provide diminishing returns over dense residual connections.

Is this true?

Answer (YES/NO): NO